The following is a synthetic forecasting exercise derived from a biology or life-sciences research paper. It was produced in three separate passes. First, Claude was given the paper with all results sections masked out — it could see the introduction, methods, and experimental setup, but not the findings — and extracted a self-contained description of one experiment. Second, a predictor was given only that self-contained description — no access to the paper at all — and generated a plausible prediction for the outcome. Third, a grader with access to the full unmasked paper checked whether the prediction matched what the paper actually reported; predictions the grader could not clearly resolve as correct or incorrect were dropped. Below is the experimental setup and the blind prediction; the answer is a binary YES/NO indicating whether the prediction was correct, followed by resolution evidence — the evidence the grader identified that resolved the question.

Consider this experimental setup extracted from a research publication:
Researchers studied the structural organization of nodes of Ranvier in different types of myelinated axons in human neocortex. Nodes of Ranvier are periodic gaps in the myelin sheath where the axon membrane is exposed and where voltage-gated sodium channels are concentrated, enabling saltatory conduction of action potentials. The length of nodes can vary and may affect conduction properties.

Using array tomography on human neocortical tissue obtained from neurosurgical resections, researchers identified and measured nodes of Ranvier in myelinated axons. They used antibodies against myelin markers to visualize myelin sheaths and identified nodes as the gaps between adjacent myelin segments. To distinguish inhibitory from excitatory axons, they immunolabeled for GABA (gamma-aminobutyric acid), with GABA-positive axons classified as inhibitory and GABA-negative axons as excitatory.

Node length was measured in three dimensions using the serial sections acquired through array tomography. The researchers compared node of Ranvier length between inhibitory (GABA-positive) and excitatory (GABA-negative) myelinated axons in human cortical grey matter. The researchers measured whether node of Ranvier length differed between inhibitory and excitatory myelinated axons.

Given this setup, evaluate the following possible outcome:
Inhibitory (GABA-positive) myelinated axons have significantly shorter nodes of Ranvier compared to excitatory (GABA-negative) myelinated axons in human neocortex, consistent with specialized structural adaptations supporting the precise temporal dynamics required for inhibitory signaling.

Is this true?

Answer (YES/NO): YES